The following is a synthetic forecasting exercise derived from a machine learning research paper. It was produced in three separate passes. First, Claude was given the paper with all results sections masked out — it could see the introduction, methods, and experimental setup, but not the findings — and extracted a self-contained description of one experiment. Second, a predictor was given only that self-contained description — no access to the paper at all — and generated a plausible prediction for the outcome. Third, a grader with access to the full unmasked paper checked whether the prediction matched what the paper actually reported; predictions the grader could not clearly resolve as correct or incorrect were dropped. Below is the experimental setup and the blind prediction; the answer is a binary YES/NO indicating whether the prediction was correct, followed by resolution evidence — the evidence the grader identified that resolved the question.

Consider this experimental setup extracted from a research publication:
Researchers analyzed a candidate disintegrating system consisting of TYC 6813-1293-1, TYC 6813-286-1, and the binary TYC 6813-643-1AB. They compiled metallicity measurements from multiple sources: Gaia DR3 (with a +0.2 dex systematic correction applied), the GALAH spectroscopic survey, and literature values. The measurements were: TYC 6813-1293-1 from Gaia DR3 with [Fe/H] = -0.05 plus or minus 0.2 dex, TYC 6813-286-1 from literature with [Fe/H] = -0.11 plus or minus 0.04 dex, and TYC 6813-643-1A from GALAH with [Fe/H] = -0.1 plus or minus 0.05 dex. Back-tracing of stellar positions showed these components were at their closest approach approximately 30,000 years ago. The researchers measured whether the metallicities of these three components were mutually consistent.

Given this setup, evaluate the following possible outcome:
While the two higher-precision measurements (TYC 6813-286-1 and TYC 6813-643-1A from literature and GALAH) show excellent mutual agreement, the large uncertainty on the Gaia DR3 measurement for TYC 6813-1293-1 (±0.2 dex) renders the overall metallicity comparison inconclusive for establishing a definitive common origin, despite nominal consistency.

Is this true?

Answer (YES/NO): NO